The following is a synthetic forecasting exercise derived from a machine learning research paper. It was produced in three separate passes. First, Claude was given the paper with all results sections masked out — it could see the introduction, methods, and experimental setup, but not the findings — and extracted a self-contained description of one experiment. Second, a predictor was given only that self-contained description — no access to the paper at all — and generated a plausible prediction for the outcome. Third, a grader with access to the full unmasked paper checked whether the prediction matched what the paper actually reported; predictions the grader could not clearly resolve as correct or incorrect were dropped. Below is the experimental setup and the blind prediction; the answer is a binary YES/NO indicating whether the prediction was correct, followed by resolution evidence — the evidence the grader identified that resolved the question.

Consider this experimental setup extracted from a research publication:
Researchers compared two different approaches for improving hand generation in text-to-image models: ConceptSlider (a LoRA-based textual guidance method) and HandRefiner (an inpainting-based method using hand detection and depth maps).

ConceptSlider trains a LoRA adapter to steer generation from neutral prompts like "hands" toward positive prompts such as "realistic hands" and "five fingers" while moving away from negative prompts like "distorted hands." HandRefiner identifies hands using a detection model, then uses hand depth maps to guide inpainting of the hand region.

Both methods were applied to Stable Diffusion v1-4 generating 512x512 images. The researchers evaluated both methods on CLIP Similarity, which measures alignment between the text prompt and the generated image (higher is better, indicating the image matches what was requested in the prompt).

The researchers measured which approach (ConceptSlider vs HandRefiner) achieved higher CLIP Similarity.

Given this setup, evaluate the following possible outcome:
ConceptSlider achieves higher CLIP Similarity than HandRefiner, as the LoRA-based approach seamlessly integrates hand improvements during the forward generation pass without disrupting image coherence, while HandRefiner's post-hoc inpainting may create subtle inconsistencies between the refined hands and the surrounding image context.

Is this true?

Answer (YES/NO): YES